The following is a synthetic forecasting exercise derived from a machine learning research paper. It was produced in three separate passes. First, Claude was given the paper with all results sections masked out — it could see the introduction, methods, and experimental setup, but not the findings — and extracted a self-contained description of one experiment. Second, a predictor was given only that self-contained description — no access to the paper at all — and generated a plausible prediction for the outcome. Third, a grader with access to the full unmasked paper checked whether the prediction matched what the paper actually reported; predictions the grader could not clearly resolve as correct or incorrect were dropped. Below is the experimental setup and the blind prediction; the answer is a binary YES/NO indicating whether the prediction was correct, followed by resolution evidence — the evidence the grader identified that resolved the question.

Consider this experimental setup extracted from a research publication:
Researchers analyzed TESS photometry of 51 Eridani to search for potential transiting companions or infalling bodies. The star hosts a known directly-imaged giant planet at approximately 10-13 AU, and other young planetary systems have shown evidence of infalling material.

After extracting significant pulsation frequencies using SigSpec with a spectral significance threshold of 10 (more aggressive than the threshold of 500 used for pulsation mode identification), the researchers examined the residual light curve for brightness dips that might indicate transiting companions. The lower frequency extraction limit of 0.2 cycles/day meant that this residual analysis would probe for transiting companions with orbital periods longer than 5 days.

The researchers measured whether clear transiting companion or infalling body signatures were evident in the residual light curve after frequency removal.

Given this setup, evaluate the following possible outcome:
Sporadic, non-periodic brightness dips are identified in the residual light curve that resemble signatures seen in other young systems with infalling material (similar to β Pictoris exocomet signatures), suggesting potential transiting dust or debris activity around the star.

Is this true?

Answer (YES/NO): NO